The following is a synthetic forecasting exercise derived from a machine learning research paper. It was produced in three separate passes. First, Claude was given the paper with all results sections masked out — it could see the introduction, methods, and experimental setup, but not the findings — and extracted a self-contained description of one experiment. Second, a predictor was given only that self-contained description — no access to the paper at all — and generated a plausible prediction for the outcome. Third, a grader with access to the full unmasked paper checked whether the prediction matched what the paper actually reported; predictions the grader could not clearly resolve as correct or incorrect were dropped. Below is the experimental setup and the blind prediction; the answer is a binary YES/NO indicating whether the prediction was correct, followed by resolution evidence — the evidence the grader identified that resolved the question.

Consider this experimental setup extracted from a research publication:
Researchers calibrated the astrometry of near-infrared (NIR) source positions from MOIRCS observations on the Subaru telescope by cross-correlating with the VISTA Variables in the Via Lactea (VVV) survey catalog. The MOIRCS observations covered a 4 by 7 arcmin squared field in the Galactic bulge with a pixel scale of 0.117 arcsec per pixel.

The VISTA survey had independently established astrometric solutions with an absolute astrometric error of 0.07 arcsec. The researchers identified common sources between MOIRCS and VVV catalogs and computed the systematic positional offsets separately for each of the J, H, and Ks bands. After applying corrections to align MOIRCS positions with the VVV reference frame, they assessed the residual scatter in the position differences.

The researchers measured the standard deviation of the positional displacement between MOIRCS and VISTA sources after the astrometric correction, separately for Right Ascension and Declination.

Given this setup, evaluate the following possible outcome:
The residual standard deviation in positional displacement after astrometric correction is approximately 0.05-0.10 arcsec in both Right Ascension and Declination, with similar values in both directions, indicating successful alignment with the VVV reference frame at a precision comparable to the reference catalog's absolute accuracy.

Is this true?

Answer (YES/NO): YES